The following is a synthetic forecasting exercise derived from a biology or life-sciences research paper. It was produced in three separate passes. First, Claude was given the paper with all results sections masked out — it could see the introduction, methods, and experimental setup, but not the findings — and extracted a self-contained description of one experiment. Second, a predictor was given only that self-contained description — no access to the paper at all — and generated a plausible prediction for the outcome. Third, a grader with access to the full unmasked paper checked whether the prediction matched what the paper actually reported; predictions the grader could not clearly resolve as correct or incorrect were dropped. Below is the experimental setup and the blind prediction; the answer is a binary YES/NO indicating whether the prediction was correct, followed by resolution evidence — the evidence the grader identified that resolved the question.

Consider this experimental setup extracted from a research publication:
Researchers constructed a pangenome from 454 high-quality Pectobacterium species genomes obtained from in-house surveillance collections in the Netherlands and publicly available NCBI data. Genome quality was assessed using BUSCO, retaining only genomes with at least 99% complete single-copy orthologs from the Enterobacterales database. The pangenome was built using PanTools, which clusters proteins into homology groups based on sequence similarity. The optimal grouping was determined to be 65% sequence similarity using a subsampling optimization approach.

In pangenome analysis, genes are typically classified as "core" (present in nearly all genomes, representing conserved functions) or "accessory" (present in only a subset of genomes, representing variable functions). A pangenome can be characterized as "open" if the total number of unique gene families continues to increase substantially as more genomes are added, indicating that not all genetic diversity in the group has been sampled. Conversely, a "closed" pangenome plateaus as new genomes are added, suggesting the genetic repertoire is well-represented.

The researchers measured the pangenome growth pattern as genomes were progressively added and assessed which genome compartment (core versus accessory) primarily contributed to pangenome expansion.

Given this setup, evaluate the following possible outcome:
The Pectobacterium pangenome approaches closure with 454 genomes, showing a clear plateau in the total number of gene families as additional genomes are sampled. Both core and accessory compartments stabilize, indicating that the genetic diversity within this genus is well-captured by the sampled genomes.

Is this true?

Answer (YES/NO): NO